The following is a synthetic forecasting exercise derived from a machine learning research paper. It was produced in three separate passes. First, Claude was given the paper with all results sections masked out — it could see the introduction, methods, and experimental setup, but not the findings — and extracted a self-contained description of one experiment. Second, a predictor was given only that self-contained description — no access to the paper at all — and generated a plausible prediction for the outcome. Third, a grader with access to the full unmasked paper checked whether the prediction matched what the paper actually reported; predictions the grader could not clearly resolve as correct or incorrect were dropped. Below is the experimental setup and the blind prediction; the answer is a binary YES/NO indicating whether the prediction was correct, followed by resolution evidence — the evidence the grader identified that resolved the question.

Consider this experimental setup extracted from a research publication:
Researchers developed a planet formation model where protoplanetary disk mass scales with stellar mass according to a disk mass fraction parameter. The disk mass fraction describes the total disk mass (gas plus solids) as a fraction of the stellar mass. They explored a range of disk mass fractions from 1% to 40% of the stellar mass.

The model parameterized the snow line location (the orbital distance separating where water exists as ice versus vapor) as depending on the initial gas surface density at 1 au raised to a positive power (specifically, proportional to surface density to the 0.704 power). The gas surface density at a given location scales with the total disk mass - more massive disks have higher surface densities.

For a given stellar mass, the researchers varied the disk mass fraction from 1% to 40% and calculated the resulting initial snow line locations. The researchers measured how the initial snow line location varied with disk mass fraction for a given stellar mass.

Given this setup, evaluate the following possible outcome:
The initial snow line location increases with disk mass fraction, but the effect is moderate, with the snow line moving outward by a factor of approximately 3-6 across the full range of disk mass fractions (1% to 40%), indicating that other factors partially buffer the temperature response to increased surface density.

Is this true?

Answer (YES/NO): NO